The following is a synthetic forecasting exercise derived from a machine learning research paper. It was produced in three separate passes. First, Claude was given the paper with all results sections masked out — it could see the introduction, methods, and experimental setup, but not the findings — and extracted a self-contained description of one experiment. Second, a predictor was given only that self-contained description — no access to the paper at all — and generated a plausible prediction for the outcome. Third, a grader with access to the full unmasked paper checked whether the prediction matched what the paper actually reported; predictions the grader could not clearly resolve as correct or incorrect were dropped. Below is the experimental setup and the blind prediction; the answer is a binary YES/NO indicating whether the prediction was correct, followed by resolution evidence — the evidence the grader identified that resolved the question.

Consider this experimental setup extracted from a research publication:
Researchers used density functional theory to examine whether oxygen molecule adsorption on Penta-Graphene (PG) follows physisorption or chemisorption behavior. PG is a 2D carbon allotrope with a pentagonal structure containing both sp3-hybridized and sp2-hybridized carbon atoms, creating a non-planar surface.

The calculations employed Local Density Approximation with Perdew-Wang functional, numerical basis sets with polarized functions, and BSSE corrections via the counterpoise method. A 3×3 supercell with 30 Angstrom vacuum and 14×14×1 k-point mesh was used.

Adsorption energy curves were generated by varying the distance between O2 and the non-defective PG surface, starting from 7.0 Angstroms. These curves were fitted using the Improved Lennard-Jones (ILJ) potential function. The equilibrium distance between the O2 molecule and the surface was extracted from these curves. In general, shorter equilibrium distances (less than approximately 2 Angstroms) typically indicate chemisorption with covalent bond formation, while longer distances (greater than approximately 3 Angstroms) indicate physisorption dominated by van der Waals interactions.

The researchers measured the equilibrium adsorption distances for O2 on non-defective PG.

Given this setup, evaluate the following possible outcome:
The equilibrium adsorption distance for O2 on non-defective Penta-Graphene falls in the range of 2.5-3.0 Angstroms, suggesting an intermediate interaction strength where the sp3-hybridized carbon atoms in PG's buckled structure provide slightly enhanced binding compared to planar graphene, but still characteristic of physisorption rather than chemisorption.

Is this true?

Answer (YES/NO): NO